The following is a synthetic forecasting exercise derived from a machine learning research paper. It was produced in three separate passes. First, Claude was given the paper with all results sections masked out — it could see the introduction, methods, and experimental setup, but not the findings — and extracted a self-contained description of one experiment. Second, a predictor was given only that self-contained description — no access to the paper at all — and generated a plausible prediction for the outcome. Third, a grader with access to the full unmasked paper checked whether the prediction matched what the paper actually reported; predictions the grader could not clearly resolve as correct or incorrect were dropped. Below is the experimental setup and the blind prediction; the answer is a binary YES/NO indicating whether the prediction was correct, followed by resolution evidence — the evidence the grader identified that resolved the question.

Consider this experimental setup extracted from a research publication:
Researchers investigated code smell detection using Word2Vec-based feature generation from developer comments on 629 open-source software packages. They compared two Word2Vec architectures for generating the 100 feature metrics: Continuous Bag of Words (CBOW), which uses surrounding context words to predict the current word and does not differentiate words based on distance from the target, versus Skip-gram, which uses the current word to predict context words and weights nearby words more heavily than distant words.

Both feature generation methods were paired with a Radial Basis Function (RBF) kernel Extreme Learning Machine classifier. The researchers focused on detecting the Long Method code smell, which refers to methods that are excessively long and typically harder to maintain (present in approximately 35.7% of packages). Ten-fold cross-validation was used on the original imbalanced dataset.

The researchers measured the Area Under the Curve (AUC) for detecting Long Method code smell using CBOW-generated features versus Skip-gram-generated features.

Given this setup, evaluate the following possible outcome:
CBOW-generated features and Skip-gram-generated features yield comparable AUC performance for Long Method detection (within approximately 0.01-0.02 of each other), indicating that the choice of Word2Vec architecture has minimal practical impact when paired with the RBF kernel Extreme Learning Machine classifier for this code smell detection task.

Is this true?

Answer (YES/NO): YES